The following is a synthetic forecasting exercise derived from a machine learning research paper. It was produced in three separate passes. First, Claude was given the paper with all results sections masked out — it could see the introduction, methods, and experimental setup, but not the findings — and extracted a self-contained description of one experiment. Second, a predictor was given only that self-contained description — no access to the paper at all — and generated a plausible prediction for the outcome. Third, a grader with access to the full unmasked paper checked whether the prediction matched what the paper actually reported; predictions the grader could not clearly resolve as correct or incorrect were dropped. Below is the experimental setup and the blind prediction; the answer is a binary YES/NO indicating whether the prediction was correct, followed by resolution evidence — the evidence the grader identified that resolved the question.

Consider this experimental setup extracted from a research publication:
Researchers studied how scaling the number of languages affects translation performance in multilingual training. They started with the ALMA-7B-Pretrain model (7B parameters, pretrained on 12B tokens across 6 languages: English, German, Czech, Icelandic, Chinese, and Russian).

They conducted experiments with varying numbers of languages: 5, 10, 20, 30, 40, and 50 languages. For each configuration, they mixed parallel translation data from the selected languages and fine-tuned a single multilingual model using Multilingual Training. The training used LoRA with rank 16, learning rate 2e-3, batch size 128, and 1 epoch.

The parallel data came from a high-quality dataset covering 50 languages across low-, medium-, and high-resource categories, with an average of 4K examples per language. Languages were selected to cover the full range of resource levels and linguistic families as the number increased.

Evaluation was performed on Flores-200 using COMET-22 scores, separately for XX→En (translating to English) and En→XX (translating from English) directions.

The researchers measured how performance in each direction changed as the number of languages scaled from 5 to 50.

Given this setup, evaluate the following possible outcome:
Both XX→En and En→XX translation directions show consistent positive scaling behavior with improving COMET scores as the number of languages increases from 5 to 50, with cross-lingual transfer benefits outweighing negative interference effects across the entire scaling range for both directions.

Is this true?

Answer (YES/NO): NO